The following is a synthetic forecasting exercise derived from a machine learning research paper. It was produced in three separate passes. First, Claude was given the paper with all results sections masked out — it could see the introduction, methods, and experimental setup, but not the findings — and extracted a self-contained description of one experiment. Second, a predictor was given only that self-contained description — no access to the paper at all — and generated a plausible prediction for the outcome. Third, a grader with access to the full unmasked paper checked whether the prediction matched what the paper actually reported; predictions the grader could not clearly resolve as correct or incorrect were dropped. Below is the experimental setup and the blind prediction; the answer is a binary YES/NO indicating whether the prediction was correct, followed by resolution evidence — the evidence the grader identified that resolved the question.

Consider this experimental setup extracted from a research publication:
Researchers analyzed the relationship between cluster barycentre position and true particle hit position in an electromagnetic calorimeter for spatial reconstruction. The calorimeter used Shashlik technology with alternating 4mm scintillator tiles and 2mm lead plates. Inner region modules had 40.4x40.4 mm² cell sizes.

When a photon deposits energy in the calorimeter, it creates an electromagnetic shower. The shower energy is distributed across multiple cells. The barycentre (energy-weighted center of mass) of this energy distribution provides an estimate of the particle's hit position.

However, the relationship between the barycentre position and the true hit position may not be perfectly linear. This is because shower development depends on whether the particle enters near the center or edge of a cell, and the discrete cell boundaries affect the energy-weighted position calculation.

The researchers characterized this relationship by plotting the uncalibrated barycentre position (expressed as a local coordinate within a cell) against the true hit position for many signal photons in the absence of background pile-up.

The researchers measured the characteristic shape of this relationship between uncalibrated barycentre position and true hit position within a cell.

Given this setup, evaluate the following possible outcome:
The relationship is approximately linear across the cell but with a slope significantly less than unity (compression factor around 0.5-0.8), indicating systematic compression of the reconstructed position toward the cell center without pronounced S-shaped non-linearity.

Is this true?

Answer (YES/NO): NO